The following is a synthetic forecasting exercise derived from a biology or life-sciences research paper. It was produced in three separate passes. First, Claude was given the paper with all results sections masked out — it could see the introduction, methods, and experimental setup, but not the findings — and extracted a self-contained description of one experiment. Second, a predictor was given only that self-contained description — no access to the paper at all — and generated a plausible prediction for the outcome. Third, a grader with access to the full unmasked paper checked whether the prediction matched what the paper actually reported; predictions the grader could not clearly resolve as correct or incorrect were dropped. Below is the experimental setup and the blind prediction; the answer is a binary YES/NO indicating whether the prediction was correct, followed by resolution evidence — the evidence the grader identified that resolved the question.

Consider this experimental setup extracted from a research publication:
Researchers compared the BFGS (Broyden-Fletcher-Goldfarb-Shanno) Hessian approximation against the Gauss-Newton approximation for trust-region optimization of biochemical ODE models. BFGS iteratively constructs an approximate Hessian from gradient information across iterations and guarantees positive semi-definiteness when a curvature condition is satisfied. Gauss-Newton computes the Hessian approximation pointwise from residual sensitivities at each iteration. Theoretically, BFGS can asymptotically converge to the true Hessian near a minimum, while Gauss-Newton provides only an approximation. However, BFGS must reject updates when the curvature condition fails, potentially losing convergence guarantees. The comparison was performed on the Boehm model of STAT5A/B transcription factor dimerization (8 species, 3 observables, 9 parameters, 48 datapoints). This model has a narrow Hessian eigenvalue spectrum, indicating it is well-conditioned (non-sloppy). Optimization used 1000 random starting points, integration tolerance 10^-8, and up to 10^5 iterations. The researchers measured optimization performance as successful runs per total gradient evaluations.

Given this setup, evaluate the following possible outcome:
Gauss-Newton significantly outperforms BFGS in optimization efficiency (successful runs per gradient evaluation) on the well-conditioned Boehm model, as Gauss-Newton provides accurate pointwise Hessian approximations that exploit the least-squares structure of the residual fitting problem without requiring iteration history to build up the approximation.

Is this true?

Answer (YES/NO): NO